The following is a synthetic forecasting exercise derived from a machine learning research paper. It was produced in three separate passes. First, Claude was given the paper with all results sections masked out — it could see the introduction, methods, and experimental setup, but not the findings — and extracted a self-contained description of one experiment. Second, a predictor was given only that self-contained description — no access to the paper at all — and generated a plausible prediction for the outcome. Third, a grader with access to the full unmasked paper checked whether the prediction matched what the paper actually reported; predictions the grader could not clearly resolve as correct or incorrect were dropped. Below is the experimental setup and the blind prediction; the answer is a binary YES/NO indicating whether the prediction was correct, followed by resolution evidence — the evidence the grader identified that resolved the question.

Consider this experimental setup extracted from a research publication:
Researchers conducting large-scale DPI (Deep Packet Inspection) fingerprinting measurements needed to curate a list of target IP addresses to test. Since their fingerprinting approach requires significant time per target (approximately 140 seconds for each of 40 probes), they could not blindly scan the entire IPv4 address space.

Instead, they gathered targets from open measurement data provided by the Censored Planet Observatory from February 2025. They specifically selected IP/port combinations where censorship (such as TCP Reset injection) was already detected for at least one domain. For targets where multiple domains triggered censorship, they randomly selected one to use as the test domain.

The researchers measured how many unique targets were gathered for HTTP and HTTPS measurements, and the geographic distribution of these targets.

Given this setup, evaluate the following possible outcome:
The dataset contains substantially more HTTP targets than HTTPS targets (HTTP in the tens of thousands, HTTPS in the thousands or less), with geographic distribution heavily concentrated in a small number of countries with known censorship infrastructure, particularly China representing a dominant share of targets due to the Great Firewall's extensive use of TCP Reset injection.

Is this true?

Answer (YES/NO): NO